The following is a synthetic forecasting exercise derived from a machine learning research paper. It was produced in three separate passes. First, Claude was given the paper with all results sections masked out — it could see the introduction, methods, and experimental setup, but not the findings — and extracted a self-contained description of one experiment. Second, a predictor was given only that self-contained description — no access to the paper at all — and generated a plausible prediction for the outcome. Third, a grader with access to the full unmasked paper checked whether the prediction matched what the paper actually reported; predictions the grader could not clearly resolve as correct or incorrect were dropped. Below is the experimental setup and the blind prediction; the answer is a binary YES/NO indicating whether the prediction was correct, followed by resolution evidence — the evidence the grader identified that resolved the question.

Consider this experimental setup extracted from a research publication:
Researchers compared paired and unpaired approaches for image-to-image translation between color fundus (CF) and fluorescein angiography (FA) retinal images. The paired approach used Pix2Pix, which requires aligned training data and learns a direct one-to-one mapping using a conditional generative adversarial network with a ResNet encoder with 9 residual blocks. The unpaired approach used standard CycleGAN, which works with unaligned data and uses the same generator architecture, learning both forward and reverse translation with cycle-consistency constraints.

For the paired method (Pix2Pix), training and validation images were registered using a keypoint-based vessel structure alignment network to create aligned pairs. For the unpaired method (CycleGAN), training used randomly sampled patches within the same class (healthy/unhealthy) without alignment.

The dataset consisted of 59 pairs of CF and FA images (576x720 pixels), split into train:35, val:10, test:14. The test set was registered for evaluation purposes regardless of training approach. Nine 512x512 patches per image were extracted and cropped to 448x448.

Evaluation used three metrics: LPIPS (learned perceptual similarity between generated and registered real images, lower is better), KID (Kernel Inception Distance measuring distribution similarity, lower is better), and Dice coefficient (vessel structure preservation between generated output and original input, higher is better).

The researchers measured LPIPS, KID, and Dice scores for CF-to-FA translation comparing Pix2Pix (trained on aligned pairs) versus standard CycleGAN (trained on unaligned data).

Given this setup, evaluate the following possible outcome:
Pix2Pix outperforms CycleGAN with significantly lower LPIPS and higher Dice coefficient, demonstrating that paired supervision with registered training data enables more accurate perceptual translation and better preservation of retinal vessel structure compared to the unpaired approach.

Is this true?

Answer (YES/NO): YES